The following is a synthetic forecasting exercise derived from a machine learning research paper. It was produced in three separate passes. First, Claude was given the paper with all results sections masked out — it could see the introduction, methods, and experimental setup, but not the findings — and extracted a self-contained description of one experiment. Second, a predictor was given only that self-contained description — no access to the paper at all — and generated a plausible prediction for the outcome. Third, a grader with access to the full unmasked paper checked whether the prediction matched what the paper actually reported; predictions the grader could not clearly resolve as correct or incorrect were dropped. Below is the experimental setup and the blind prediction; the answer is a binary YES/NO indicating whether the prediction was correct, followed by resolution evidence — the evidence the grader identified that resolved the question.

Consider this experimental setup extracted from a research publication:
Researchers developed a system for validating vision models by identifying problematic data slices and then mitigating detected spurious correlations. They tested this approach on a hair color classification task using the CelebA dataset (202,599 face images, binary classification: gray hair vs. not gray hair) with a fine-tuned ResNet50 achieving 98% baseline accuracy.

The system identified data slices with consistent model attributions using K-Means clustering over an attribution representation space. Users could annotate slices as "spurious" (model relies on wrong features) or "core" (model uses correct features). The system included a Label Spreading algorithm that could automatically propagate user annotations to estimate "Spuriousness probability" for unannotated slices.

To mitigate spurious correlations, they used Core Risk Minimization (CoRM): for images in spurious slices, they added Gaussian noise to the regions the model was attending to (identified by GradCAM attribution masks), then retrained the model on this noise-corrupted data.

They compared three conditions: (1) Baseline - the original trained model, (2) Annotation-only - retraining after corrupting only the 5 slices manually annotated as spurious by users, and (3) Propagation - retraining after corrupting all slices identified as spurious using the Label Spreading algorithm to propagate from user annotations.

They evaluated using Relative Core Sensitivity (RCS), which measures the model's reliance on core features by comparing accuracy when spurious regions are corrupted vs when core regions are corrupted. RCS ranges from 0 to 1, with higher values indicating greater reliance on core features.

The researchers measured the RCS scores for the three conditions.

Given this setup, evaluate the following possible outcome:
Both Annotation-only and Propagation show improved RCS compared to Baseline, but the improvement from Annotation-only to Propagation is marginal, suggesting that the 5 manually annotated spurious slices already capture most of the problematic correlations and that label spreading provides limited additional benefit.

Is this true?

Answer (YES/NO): NO